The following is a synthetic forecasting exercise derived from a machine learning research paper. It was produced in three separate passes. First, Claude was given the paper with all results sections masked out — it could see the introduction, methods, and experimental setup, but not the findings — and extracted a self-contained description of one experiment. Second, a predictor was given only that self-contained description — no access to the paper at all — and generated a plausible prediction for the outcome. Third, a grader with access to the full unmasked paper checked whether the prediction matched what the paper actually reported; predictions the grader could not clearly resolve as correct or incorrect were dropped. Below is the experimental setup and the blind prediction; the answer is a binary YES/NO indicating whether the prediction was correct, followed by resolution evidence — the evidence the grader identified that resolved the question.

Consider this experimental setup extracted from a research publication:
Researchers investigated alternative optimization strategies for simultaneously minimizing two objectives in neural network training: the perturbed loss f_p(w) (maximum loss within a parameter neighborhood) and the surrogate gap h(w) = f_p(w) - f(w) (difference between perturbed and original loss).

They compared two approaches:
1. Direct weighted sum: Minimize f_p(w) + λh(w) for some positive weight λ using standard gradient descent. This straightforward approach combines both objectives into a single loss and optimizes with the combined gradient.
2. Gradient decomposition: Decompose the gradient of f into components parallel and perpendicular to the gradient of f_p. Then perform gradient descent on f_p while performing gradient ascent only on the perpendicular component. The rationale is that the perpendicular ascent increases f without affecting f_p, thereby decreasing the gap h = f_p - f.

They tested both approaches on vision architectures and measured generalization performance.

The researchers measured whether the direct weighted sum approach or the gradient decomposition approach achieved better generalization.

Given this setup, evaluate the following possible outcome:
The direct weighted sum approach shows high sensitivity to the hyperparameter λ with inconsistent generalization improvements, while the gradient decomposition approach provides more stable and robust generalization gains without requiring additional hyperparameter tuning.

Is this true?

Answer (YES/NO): NO